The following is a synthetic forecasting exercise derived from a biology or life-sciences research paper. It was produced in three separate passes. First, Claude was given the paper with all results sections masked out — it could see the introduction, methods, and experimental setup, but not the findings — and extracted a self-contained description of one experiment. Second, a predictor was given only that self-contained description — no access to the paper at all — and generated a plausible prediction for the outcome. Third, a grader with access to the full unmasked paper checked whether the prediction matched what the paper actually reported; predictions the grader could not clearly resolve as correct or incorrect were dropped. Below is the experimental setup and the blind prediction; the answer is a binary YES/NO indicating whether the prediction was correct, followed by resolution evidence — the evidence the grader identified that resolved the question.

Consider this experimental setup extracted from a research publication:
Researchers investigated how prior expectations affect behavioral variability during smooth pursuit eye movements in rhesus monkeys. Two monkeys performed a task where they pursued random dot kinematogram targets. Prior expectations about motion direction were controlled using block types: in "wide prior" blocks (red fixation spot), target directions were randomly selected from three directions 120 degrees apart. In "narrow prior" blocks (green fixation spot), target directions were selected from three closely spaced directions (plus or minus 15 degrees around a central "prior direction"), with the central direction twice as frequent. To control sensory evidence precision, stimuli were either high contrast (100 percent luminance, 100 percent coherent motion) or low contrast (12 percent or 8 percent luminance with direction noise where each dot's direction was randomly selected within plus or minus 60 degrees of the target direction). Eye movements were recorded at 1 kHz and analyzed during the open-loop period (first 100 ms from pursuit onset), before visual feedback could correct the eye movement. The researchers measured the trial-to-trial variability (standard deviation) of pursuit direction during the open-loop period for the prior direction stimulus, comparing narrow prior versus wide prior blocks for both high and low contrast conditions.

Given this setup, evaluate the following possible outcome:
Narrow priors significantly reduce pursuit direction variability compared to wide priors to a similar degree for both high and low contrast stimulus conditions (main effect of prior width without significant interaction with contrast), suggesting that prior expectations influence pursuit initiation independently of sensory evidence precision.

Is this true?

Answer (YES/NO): NO